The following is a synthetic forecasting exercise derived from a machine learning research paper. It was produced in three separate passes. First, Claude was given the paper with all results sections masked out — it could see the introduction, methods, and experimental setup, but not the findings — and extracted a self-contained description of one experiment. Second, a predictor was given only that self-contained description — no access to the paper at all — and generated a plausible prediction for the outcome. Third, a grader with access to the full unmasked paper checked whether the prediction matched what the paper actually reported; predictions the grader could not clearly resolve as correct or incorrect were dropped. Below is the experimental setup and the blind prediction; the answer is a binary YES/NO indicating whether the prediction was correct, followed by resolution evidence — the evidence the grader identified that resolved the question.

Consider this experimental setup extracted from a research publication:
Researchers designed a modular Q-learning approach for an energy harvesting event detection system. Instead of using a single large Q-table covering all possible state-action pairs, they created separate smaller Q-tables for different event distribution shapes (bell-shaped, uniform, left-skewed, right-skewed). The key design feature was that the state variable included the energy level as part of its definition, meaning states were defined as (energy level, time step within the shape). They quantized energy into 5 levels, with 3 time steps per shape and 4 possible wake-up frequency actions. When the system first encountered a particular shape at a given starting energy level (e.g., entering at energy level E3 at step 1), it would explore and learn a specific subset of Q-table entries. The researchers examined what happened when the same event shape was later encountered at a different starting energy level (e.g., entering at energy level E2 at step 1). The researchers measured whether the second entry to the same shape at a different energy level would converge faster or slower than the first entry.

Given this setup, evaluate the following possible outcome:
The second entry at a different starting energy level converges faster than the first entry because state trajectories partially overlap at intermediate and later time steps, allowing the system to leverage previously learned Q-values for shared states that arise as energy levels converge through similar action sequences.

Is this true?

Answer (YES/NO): YES